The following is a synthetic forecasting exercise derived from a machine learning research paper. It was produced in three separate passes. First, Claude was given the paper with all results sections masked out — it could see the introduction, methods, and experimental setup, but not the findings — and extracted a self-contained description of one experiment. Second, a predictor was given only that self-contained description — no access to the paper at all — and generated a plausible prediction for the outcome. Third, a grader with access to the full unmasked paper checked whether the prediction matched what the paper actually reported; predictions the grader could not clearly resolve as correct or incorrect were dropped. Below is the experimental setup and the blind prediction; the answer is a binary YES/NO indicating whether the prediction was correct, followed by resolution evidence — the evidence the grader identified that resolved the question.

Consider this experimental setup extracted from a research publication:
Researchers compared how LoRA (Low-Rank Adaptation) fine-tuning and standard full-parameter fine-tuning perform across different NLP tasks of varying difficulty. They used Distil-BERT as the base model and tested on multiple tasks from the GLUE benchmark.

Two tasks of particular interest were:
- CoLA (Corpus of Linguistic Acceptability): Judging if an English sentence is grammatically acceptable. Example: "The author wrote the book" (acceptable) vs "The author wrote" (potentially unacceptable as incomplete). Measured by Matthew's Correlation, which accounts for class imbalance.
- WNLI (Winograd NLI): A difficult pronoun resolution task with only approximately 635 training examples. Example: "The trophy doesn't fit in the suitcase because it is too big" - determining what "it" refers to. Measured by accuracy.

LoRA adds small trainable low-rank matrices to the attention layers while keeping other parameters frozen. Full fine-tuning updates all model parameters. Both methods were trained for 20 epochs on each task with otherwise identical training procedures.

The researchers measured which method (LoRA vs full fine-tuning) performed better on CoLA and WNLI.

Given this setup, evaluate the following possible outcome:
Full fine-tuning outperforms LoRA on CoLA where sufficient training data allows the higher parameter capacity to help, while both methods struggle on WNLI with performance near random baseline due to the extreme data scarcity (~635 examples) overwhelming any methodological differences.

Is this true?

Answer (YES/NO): NO